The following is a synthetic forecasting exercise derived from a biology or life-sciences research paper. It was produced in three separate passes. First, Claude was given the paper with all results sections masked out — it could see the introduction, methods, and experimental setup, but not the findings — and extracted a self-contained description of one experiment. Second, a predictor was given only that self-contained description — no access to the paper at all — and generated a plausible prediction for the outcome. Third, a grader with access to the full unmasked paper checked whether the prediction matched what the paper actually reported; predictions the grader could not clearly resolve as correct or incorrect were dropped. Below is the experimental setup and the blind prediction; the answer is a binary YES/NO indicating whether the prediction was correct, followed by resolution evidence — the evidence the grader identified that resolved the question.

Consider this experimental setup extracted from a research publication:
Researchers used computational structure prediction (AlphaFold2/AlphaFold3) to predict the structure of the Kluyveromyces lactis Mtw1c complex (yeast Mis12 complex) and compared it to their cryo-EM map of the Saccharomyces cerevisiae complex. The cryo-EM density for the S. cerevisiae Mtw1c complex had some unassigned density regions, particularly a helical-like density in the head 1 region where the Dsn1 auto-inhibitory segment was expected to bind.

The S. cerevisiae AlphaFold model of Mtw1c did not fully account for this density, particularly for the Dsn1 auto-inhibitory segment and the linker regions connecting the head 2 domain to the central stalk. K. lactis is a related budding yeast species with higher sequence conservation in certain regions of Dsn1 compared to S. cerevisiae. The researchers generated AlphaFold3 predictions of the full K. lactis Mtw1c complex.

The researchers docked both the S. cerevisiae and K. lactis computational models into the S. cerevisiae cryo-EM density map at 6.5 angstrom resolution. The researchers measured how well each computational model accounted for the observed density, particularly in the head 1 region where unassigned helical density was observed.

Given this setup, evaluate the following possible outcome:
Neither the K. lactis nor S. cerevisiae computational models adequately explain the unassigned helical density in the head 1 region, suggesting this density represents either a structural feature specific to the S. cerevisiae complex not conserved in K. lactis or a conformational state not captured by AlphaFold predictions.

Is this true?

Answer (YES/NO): NO